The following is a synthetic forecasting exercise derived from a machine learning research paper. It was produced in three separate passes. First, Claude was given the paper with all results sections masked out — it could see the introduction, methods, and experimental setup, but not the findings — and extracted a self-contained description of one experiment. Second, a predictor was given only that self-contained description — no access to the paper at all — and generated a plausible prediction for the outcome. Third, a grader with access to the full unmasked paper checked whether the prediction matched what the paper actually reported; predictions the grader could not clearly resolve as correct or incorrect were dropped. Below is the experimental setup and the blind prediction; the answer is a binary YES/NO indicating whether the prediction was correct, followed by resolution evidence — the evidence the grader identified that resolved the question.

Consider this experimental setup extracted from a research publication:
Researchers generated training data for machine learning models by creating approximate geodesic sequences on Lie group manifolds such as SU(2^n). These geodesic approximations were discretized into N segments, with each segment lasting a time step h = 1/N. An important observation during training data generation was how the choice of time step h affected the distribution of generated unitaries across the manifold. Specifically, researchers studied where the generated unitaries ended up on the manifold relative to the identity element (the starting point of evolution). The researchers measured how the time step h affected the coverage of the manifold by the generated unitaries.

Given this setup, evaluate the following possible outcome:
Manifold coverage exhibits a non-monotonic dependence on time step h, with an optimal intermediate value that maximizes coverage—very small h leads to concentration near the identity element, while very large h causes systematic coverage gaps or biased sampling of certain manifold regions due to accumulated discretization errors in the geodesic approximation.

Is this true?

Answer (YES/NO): NO